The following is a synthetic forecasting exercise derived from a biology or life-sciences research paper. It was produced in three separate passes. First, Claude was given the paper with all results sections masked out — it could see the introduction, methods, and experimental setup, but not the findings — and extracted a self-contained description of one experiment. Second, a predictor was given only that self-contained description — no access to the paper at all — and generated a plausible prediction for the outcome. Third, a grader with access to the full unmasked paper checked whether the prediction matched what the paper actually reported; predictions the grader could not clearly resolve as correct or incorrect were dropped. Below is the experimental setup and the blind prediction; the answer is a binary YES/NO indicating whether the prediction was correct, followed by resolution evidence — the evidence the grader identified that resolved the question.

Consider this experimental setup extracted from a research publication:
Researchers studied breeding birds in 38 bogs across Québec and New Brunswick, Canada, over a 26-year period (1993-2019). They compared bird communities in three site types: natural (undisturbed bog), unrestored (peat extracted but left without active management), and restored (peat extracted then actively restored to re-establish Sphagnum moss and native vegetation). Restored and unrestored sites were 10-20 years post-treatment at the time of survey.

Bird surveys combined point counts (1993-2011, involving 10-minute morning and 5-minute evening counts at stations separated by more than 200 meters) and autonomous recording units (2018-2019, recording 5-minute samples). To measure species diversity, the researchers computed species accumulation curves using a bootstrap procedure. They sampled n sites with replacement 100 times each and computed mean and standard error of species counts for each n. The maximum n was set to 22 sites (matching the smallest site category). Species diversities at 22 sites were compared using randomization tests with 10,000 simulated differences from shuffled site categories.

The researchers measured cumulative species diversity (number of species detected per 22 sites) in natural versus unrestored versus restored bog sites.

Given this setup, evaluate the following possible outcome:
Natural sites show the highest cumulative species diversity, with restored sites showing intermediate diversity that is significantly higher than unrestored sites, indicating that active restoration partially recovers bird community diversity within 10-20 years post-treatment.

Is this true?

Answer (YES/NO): NO